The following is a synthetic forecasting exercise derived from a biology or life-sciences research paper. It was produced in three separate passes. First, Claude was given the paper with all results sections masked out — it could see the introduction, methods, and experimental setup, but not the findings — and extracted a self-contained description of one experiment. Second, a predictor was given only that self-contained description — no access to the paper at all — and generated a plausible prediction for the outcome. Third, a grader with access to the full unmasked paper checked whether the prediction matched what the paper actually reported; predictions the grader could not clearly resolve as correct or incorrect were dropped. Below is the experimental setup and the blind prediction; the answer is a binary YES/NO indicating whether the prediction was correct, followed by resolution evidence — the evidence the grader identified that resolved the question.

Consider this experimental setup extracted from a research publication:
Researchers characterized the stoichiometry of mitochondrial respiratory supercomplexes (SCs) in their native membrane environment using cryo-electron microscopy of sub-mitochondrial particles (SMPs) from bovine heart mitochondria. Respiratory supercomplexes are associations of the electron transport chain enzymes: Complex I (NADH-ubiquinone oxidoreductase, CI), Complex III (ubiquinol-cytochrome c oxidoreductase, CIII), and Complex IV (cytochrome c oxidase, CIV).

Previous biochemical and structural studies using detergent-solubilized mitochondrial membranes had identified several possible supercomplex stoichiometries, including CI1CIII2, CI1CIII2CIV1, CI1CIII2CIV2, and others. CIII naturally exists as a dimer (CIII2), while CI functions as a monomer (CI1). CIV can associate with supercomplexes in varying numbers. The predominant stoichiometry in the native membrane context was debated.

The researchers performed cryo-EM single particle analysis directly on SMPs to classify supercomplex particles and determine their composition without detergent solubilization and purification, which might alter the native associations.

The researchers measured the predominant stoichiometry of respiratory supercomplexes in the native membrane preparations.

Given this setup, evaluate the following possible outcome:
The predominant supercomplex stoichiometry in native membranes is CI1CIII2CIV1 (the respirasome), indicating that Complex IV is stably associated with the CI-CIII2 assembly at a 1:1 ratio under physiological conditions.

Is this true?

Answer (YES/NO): NO